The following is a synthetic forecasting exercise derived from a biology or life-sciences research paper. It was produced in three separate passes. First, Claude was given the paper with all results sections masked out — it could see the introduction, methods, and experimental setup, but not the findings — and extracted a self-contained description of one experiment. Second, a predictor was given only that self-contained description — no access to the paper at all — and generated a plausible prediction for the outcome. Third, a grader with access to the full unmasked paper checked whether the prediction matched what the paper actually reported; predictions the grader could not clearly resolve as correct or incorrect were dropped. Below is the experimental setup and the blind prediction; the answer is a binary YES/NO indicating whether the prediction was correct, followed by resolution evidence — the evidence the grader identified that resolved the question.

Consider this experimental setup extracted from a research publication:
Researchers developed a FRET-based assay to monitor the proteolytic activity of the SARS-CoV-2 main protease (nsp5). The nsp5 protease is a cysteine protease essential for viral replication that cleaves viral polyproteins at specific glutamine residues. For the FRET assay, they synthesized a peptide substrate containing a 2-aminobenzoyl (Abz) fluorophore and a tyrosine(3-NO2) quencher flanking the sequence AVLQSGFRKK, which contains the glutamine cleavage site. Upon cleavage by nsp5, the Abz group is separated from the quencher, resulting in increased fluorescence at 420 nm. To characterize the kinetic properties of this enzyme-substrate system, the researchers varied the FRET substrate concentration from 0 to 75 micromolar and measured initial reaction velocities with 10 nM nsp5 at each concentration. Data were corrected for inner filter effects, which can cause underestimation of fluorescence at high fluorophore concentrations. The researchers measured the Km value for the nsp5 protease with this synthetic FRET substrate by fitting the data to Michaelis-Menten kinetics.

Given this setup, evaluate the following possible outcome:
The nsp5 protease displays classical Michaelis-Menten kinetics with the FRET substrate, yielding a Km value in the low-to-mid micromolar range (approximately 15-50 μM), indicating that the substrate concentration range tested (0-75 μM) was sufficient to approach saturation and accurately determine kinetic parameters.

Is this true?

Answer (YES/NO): YES